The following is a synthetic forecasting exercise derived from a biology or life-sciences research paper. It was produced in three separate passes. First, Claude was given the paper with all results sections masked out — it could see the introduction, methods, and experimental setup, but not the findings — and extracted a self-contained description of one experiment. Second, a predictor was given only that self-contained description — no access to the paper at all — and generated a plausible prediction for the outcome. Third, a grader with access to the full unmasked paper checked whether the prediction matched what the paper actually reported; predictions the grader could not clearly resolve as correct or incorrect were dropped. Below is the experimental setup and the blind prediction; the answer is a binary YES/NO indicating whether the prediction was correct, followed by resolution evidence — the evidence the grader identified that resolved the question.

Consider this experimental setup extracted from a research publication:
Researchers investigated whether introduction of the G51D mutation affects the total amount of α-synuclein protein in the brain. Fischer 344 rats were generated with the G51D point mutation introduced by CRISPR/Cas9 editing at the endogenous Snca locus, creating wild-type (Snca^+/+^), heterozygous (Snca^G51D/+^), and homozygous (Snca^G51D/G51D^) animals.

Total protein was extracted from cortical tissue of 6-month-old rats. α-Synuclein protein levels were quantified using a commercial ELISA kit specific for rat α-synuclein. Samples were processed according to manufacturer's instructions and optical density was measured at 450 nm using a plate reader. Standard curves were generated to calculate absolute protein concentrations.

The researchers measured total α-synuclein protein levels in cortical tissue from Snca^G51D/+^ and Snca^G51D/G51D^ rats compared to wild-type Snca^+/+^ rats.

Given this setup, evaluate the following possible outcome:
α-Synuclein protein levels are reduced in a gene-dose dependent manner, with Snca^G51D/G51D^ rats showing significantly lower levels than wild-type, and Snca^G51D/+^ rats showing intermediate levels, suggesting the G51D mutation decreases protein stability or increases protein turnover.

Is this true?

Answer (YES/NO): NO